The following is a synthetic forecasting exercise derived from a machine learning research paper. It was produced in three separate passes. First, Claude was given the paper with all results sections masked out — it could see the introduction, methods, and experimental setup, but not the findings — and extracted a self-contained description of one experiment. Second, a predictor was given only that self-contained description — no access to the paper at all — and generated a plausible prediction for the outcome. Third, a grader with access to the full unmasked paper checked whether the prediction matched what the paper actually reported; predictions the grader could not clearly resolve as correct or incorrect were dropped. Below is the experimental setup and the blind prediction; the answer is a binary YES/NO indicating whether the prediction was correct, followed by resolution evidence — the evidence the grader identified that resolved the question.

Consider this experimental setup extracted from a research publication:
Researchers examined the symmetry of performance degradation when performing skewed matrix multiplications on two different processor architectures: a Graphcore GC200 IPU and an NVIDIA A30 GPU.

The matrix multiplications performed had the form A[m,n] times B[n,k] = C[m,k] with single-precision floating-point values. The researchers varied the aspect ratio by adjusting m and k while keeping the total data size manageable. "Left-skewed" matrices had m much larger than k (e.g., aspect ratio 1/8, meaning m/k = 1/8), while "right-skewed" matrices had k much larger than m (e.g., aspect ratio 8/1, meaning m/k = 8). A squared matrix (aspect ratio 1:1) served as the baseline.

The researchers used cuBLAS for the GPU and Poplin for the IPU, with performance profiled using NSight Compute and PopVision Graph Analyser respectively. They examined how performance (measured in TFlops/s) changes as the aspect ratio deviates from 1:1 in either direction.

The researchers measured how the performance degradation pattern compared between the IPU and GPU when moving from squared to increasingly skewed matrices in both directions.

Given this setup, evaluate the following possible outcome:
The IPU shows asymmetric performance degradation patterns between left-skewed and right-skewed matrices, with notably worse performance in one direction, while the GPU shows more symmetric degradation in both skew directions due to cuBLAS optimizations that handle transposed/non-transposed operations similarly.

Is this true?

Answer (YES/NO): YES